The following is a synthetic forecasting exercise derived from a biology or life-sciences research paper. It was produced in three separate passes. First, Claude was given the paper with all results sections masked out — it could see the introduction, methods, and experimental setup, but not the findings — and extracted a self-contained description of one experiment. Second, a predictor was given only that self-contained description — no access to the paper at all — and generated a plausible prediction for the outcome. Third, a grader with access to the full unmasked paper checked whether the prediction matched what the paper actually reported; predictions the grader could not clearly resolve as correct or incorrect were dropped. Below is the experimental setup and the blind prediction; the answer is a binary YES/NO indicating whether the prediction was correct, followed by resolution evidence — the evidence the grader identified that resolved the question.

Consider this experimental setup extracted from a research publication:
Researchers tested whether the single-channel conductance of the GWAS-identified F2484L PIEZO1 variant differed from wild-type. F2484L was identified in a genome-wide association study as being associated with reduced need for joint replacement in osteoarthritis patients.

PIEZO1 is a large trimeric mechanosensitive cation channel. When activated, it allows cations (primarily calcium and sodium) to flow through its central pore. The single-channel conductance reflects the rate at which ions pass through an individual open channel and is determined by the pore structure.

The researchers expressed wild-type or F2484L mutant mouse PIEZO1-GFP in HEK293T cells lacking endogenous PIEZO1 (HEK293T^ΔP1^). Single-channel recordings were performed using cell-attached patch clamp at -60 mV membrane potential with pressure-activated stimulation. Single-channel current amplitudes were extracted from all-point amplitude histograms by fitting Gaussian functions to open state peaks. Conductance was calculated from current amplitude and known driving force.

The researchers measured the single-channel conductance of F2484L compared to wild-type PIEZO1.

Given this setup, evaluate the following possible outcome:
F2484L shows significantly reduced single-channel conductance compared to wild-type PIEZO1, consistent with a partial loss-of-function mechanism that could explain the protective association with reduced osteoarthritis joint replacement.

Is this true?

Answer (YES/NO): NO